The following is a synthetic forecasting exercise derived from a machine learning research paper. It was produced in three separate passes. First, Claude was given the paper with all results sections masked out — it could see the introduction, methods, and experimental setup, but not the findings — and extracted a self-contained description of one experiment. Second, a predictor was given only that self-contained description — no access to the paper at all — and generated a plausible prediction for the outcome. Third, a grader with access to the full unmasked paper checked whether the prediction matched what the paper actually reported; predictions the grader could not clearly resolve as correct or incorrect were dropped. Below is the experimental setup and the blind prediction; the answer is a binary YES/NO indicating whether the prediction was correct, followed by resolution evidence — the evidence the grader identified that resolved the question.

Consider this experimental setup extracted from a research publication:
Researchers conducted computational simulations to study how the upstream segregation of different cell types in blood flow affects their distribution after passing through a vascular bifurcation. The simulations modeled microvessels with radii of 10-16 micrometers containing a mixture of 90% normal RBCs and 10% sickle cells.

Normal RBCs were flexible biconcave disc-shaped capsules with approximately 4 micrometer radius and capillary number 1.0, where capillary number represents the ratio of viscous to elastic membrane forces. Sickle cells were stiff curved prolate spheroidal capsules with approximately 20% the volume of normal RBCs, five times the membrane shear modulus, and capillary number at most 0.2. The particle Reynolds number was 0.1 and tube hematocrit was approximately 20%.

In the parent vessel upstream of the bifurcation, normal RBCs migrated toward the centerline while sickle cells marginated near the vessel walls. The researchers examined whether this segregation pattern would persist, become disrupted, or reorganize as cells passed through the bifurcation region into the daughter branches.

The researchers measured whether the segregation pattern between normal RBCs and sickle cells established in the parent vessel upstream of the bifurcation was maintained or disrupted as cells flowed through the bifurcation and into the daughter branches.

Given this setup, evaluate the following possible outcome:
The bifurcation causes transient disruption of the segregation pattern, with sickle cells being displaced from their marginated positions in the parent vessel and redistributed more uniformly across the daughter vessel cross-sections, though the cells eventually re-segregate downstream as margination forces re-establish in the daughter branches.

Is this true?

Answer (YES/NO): NO